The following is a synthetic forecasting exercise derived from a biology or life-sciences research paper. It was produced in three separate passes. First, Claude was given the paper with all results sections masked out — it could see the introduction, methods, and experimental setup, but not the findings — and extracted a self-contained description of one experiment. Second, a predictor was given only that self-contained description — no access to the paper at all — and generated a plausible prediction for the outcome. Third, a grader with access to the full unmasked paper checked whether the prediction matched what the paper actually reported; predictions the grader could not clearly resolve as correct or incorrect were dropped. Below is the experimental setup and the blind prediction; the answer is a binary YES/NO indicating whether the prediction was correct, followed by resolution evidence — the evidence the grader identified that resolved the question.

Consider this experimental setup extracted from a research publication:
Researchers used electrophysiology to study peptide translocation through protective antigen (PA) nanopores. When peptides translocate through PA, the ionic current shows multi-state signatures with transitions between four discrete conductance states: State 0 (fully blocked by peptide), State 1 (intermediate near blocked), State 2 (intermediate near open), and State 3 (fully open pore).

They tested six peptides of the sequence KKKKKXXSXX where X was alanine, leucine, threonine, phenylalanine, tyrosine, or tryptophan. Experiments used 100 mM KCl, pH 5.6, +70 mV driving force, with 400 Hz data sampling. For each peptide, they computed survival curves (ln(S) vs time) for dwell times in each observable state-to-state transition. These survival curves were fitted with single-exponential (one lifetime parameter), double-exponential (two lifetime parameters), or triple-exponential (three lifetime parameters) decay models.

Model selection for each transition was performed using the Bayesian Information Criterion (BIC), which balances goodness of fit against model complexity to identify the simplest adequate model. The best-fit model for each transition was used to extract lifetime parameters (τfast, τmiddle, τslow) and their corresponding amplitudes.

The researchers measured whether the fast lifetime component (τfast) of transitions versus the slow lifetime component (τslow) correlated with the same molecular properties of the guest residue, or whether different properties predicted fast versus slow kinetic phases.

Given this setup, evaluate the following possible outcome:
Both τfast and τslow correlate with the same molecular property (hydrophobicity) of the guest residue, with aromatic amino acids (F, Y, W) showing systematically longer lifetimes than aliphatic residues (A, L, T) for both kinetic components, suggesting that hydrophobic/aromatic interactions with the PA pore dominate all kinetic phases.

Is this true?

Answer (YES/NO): NO